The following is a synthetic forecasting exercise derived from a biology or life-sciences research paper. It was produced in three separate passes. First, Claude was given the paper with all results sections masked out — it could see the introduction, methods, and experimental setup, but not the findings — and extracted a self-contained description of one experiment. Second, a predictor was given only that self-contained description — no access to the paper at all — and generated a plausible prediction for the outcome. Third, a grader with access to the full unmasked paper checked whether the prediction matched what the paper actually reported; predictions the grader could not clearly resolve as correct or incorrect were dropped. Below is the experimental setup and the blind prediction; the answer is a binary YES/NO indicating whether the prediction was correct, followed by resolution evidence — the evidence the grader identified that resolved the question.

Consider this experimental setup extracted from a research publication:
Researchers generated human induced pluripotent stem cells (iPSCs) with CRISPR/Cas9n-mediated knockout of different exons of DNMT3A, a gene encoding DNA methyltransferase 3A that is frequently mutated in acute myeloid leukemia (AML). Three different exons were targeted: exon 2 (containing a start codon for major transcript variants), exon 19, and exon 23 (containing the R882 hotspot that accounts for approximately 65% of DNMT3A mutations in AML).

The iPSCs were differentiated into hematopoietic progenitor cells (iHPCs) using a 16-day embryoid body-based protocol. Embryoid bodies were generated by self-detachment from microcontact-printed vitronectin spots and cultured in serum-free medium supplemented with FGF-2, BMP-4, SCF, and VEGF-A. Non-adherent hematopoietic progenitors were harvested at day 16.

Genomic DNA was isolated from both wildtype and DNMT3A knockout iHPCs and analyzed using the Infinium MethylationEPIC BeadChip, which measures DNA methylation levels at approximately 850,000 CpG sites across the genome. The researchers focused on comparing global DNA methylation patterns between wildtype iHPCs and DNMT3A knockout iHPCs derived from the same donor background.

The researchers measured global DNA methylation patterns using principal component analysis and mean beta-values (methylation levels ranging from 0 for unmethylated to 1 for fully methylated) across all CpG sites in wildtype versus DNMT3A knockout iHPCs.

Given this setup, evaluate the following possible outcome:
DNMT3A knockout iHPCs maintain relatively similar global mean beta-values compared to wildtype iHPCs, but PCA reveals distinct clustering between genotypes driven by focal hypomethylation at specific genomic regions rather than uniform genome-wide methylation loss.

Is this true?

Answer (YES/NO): YES